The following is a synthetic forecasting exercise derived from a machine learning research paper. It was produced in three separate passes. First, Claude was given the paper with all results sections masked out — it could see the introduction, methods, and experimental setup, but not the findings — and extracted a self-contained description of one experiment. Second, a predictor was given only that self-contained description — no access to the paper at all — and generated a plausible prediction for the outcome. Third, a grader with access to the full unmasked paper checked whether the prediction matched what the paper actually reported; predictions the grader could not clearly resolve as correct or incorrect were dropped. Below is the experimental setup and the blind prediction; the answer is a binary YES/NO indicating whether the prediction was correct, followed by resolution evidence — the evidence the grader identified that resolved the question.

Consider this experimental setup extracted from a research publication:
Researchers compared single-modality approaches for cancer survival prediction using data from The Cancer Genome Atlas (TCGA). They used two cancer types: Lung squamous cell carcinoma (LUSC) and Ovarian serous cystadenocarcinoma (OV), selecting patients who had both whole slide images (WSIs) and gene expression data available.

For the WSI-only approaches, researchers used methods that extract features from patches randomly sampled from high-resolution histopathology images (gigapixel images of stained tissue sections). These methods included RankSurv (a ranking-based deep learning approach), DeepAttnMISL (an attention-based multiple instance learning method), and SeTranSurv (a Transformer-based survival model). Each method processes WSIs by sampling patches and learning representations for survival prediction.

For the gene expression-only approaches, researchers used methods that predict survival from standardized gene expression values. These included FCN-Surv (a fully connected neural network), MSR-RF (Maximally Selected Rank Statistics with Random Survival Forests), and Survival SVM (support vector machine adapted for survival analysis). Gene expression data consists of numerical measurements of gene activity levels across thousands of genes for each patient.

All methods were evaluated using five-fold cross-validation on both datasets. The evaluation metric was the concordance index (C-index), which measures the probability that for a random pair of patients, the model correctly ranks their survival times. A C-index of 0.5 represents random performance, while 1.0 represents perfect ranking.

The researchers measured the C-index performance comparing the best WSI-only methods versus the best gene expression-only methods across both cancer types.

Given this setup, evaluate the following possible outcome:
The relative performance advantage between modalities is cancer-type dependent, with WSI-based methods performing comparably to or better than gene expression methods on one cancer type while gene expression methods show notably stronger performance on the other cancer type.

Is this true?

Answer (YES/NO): NO